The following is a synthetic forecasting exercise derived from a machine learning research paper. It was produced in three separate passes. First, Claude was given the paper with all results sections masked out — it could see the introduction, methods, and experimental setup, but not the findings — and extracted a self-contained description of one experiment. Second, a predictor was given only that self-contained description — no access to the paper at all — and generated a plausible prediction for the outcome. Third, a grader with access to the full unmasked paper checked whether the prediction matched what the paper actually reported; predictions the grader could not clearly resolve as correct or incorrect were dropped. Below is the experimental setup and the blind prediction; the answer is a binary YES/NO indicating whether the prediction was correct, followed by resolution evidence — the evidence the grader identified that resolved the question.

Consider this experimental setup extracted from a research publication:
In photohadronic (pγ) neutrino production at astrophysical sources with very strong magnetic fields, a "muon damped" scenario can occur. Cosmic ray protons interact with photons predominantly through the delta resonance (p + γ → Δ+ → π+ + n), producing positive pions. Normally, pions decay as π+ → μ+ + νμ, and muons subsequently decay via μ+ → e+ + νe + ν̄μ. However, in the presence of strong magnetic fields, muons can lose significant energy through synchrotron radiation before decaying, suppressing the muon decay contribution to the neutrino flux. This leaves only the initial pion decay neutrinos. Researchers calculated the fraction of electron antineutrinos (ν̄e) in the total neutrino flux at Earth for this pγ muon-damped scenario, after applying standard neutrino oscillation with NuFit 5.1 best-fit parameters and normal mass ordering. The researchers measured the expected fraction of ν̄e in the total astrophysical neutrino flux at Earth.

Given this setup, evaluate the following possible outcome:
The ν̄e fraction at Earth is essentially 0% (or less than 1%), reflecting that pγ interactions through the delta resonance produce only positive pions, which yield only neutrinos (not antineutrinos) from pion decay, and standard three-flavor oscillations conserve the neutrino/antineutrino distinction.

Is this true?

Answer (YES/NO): YES